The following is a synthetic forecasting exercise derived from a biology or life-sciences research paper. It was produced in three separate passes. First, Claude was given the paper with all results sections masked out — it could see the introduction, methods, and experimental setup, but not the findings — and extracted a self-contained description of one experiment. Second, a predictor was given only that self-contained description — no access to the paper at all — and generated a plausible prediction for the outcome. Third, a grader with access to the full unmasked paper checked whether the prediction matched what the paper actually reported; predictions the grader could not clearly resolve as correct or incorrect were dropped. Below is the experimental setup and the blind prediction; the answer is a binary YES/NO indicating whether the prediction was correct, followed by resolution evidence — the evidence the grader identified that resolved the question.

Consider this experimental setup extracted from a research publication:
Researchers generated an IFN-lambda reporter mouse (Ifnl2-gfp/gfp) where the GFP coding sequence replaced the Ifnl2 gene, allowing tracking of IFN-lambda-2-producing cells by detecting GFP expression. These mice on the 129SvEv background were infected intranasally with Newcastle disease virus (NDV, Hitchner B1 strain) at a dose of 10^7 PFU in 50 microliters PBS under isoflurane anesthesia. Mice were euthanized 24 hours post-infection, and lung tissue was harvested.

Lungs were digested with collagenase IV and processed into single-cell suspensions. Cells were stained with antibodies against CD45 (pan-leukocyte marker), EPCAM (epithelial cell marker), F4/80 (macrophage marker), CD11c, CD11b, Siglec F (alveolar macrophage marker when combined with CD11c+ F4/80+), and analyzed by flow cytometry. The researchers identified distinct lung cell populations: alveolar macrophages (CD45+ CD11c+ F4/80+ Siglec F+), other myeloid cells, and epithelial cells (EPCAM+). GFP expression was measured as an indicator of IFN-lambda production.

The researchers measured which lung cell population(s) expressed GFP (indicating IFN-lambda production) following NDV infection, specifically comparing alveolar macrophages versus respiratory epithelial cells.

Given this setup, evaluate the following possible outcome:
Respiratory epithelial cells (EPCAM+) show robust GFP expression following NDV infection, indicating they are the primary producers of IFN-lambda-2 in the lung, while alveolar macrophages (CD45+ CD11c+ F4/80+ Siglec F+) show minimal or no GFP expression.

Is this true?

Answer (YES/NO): YES